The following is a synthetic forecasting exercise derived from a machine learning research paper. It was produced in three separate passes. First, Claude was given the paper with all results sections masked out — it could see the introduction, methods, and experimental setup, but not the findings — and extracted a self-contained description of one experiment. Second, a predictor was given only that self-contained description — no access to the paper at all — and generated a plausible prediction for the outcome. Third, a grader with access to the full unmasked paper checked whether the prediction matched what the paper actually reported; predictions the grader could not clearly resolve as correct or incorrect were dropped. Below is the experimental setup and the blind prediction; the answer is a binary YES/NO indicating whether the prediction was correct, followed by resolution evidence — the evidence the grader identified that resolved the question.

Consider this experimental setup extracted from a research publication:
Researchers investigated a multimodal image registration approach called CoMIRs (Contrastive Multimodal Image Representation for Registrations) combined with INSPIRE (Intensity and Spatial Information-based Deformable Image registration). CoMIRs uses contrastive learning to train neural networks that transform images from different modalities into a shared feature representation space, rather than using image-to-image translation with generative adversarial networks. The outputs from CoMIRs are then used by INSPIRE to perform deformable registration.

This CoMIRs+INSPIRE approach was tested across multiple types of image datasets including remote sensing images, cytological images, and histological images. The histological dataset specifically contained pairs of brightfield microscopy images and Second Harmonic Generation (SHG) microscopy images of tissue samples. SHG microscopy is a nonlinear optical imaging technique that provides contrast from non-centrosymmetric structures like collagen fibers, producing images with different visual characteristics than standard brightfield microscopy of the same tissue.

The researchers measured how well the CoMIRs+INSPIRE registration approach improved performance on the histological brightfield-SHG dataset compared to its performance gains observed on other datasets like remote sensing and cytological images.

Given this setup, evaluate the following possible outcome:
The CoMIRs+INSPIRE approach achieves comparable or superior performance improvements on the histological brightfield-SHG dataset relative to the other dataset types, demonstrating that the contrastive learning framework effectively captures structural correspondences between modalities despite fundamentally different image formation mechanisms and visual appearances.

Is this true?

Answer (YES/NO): NO